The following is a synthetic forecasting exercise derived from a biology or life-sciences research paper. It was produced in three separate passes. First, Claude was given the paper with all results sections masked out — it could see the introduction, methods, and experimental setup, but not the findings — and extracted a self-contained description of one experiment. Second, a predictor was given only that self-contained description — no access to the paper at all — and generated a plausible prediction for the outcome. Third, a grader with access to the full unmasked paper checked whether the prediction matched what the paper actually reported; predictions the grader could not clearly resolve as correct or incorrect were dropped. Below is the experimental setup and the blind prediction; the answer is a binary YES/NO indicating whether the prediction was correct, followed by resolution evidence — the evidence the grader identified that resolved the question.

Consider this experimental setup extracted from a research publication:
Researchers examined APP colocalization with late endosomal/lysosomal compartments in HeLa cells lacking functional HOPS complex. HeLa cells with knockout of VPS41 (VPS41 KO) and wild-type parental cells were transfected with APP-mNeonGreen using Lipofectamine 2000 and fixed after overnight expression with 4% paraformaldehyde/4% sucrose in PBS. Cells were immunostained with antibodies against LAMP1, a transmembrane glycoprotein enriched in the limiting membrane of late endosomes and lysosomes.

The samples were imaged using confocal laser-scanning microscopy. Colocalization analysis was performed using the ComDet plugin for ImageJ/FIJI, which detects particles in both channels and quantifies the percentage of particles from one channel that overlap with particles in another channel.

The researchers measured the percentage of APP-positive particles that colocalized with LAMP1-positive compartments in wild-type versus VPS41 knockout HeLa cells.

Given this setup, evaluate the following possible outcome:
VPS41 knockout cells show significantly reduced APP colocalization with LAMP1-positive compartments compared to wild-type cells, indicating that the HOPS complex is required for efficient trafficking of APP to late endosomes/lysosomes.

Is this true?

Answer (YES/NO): NO